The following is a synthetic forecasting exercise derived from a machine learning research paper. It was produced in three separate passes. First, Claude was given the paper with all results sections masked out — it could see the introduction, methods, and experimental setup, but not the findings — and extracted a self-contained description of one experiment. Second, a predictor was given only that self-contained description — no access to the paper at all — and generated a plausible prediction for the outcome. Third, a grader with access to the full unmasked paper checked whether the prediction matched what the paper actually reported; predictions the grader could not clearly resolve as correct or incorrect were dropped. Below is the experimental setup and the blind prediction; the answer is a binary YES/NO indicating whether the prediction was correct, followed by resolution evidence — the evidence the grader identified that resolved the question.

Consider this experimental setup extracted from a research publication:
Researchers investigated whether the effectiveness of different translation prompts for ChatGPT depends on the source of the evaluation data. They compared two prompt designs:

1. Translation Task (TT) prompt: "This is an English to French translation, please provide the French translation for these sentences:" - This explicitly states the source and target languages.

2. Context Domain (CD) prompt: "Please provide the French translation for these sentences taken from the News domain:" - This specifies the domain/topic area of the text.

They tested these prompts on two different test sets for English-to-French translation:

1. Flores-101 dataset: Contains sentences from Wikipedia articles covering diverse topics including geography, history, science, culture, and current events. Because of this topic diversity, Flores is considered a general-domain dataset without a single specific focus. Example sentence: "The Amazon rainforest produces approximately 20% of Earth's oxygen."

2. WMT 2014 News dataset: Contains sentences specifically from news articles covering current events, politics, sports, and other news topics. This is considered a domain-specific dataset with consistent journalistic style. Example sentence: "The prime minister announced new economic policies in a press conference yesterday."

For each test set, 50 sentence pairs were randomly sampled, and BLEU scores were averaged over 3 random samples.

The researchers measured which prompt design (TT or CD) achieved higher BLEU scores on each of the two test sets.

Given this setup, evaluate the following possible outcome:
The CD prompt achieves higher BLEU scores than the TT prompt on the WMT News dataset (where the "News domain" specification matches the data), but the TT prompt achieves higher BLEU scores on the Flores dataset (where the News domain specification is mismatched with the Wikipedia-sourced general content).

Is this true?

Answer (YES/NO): NO